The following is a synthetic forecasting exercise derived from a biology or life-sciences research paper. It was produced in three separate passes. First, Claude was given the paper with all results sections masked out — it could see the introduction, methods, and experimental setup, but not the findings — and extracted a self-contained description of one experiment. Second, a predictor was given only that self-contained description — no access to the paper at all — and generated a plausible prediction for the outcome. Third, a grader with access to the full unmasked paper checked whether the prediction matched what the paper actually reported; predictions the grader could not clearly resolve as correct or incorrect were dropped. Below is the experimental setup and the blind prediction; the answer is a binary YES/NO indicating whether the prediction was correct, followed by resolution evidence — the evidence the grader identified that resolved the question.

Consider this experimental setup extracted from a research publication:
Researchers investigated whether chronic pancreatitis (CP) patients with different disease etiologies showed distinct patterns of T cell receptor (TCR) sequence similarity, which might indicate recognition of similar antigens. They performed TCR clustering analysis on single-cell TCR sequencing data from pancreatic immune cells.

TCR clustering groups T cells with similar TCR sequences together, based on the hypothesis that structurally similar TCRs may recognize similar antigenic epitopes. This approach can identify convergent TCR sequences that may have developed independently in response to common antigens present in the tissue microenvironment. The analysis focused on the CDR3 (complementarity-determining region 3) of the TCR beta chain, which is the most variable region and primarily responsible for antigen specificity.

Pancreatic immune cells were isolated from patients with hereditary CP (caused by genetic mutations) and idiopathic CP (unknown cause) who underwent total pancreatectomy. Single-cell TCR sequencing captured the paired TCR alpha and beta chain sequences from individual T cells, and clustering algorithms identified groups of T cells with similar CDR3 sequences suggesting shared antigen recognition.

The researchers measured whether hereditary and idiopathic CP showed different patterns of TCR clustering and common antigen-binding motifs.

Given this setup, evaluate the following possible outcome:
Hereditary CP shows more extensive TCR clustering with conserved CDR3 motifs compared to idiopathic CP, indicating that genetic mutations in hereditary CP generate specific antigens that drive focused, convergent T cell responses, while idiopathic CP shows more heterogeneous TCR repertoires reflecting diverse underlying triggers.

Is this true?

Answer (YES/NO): YES